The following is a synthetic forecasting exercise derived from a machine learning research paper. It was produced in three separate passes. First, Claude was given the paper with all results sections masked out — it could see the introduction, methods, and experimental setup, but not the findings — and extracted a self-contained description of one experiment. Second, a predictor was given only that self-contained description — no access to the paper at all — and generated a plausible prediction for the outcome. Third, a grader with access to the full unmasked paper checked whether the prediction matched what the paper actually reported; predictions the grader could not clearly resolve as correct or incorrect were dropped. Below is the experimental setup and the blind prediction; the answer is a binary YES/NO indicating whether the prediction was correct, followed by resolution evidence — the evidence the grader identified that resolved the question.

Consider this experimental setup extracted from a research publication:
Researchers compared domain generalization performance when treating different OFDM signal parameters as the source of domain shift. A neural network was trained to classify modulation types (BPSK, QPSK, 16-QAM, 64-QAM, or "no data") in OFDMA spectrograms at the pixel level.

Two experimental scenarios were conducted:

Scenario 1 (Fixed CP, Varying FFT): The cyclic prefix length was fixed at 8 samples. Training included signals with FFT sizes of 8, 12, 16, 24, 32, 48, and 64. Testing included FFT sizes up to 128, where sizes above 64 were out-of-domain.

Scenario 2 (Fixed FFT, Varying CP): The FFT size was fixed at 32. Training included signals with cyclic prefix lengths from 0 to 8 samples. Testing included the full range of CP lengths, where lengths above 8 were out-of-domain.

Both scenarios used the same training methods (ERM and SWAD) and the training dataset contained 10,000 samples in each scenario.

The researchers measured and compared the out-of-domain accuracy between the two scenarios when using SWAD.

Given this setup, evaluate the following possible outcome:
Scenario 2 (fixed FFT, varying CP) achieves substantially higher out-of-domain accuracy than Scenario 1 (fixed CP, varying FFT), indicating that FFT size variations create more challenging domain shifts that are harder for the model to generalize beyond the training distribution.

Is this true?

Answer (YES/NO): YES